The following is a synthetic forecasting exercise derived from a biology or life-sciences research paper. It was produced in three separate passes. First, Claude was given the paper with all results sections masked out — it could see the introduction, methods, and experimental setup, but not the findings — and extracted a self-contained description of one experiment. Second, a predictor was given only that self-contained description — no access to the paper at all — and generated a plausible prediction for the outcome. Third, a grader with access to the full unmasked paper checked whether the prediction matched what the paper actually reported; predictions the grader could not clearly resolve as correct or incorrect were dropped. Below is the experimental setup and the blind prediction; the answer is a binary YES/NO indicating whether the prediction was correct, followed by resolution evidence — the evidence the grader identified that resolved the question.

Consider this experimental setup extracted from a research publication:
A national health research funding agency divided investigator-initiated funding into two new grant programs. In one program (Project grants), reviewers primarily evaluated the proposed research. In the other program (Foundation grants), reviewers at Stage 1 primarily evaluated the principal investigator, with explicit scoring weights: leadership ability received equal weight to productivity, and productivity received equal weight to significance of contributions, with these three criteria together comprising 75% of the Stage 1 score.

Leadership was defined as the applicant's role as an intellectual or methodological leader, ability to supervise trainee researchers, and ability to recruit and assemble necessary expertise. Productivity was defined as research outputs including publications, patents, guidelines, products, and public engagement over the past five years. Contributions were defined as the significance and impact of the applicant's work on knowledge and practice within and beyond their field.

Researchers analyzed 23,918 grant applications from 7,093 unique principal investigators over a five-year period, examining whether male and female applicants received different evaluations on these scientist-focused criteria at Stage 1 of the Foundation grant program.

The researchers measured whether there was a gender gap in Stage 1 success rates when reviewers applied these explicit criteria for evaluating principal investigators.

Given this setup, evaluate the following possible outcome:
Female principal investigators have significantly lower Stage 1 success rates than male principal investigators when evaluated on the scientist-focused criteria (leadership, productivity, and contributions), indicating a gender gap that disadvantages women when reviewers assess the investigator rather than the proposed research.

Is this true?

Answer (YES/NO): YES